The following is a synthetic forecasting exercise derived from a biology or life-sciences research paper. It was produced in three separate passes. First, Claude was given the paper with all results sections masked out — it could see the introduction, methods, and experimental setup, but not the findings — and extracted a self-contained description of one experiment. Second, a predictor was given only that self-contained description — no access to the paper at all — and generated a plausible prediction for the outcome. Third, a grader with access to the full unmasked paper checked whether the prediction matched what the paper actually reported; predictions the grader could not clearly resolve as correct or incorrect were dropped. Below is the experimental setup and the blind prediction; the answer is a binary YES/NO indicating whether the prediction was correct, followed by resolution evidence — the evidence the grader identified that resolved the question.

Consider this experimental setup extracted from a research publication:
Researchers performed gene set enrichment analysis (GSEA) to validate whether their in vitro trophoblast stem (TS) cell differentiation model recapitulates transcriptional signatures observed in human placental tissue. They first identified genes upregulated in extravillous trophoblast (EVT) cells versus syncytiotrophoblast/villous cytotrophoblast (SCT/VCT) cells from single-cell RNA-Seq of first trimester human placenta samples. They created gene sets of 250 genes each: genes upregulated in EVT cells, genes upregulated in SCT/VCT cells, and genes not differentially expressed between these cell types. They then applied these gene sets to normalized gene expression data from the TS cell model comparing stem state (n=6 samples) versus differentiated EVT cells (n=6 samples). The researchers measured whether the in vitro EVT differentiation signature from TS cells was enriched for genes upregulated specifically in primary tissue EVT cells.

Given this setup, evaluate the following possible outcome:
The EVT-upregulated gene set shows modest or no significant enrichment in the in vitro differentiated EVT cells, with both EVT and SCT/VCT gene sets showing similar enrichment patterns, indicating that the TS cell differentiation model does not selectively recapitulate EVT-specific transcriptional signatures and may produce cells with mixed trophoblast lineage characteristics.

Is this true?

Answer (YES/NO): NO